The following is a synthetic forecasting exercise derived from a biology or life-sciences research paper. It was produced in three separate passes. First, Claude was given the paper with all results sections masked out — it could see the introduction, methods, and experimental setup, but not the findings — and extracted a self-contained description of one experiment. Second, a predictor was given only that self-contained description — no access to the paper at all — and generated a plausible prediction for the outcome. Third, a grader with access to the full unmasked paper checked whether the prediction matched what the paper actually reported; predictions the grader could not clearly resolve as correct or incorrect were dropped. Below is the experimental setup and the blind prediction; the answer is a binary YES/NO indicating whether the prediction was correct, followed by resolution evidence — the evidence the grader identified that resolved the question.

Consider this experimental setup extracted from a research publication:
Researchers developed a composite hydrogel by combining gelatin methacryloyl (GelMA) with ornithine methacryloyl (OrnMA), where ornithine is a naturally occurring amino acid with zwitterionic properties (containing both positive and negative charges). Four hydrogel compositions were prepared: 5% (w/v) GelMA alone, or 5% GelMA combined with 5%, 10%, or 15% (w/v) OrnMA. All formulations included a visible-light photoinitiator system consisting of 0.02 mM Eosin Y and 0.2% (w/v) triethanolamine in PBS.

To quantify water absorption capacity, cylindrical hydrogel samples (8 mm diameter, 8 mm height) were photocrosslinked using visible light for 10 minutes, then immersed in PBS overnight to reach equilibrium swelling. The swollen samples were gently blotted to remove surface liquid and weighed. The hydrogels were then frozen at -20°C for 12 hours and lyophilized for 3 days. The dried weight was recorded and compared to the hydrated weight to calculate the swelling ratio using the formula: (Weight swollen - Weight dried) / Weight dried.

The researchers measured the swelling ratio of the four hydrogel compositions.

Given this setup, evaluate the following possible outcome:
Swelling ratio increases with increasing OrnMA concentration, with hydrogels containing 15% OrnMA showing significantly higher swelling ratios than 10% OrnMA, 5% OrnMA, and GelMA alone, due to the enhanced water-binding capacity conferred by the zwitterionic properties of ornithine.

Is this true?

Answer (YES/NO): NO